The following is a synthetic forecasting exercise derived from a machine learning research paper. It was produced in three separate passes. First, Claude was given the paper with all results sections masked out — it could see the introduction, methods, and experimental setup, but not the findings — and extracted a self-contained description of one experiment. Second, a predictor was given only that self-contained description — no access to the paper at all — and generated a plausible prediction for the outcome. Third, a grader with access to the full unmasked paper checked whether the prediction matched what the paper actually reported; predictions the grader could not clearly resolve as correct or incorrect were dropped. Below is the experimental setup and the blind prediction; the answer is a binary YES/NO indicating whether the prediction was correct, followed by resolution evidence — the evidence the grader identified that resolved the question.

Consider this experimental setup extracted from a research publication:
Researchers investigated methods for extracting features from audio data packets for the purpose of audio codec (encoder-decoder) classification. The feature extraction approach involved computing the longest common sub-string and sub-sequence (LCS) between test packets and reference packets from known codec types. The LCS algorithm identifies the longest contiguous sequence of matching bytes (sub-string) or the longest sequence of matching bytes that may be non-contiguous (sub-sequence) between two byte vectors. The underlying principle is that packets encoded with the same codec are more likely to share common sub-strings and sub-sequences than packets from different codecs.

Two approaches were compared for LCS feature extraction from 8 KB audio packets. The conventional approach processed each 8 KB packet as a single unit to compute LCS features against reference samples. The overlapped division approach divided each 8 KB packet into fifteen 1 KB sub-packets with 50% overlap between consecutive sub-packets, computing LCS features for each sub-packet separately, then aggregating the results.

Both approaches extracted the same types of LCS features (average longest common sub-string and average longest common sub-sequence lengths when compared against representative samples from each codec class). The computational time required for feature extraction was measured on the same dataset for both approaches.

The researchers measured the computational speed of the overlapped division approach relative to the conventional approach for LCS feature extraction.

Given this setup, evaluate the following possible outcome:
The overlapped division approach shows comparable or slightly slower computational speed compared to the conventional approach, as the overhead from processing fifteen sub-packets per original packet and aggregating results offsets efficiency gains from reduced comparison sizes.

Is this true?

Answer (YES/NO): NO